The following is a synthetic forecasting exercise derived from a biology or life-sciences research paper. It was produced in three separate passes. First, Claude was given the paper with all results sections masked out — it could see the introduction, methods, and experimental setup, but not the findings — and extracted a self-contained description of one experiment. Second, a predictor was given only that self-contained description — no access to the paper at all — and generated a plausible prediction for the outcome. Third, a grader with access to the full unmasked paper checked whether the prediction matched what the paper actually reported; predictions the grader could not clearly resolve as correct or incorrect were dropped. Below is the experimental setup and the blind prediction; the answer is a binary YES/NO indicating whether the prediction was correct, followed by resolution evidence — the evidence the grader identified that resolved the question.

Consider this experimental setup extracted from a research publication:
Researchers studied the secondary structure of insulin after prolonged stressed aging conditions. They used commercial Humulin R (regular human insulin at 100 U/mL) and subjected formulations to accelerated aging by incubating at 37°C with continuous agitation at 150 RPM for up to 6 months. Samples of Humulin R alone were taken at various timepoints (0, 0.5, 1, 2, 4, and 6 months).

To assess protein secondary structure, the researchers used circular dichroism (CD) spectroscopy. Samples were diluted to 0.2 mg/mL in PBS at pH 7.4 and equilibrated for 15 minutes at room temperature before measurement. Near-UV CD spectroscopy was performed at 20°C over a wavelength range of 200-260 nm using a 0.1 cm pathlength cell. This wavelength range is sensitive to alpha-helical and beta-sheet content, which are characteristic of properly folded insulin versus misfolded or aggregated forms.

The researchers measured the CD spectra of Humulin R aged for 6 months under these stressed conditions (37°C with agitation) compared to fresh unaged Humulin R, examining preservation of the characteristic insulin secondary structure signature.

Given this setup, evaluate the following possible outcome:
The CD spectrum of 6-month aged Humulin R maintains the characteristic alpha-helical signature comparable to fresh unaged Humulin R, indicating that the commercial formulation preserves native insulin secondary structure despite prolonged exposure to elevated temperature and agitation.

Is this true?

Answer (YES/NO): NO